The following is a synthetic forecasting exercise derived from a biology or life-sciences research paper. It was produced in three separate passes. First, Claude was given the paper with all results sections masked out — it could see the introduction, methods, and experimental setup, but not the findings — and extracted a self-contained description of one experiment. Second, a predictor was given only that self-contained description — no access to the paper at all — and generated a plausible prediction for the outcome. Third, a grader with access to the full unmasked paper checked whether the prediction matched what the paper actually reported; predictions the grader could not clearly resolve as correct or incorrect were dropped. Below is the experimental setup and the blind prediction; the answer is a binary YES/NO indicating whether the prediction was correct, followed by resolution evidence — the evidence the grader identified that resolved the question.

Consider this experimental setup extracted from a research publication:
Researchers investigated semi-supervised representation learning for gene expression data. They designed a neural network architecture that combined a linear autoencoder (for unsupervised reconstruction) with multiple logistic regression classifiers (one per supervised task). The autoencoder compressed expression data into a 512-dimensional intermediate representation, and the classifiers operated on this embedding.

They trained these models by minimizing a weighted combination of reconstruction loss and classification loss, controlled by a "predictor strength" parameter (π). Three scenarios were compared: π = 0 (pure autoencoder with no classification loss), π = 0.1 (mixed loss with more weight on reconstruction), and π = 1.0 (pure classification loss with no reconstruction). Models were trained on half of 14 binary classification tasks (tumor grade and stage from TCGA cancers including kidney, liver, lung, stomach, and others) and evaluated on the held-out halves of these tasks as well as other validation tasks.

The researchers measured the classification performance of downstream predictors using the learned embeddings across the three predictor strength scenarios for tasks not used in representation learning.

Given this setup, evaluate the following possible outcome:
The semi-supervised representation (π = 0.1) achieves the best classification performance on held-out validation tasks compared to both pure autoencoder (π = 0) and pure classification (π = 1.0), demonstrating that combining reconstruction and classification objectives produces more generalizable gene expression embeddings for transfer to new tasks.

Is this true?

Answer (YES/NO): NO